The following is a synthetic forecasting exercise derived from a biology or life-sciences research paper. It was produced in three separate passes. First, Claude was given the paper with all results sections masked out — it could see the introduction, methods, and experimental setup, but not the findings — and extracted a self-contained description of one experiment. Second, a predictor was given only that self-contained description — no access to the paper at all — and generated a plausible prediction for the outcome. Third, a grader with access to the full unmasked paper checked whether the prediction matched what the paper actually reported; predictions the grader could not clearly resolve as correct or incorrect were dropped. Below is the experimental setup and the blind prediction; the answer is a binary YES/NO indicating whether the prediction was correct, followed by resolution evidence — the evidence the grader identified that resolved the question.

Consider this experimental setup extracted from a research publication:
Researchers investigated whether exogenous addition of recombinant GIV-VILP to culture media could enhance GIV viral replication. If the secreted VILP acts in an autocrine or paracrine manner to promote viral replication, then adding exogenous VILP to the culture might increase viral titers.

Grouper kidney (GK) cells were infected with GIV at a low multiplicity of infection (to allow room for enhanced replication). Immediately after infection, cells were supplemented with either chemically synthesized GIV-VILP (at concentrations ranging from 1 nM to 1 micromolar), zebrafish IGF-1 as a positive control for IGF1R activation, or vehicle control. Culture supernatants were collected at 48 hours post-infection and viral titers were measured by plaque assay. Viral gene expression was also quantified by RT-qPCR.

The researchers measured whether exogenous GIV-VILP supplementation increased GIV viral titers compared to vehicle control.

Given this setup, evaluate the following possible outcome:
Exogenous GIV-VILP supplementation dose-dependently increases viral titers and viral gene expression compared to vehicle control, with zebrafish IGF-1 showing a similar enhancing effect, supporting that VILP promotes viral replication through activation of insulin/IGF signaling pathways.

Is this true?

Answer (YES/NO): NO